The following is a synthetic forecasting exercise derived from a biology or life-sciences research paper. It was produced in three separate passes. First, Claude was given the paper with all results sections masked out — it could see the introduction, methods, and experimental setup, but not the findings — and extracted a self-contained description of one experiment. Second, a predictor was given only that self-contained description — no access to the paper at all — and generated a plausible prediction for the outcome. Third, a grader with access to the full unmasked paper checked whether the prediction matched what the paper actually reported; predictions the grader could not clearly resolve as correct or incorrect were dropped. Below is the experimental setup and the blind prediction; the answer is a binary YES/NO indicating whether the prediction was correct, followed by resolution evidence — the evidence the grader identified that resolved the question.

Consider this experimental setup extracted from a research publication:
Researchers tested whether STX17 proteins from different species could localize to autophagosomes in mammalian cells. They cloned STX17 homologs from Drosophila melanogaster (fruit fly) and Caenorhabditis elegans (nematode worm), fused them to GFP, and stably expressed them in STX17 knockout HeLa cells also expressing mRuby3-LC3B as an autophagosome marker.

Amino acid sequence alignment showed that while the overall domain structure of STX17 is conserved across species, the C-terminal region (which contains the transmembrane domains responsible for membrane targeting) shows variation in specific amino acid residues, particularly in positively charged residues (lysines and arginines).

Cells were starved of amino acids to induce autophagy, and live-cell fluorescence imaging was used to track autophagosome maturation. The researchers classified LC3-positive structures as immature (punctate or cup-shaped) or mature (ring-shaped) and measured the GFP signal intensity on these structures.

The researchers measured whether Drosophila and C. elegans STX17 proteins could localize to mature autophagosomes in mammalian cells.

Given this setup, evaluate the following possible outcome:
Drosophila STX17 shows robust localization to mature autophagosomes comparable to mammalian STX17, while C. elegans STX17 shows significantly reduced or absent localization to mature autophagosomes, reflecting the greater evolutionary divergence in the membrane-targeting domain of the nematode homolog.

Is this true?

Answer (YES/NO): NO